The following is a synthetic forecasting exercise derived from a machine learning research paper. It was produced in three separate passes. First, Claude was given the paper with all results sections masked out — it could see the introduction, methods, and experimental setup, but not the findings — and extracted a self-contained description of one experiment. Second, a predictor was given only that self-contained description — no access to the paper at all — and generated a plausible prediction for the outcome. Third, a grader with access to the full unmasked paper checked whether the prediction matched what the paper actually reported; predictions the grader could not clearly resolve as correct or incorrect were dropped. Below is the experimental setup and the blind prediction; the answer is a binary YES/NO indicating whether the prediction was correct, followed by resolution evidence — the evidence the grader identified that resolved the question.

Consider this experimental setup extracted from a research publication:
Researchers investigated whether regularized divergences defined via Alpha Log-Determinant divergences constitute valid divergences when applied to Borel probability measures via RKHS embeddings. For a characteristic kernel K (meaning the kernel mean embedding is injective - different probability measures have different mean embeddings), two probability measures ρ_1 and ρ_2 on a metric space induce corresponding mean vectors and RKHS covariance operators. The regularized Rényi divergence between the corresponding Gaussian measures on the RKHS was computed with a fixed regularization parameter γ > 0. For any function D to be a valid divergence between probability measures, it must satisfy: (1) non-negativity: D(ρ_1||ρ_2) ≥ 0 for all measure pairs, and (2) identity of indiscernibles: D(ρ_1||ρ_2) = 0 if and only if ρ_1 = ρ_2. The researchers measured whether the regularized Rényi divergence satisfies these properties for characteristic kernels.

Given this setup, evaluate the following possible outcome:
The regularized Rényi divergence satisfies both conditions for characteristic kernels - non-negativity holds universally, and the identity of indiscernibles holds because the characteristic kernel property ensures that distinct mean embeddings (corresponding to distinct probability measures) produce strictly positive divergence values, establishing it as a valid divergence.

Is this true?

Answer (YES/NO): YES